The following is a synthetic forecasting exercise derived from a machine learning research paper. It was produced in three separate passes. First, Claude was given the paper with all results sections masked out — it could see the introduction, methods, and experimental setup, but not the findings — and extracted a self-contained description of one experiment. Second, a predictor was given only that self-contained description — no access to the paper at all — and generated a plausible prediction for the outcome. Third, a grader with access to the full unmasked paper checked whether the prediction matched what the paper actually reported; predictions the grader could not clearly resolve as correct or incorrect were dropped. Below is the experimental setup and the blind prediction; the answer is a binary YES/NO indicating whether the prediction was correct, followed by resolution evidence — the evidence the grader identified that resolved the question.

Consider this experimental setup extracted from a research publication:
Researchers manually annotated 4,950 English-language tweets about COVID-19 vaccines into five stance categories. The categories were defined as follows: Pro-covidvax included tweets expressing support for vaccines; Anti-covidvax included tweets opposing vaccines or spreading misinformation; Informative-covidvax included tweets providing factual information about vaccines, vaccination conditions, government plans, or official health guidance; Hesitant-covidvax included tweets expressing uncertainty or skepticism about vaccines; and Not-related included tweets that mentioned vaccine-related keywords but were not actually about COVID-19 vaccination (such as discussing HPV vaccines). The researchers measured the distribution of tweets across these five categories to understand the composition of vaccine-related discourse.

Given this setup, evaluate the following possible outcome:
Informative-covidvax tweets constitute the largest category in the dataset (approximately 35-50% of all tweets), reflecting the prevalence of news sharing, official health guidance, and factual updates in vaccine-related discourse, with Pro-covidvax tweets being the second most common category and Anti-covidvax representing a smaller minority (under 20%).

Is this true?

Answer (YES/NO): NO